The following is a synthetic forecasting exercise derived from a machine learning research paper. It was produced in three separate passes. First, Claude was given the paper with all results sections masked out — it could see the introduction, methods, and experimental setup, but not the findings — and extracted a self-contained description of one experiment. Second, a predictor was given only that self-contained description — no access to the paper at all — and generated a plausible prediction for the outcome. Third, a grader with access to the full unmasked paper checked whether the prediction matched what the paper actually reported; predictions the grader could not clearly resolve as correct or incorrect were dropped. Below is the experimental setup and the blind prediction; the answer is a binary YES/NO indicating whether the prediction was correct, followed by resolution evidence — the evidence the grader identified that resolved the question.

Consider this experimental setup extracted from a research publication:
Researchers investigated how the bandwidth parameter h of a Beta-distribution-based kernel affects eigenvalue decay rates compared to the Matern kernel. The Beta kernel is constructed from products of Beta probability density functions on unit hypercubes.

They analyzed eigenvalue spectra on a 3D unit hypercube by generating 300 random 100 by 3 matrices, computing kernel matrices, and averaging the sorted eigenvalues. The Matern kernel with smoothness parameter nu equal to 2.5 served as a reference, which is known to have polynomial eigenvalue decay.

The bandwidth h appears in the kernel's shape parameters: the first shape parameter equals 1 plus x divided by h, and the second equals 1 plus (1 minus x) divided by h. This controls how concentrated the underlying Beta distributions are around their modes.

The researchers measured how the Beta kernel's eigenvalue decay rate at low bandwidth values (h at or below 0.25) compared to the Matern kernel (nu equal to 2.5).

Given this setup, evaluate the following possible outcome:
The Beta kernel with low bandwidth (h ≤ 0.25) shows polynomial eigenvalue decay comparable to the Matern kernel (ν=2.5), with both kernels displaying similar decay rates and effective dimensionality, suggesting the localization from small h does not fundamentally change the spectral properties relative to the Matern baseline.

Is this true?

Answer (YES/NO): NO